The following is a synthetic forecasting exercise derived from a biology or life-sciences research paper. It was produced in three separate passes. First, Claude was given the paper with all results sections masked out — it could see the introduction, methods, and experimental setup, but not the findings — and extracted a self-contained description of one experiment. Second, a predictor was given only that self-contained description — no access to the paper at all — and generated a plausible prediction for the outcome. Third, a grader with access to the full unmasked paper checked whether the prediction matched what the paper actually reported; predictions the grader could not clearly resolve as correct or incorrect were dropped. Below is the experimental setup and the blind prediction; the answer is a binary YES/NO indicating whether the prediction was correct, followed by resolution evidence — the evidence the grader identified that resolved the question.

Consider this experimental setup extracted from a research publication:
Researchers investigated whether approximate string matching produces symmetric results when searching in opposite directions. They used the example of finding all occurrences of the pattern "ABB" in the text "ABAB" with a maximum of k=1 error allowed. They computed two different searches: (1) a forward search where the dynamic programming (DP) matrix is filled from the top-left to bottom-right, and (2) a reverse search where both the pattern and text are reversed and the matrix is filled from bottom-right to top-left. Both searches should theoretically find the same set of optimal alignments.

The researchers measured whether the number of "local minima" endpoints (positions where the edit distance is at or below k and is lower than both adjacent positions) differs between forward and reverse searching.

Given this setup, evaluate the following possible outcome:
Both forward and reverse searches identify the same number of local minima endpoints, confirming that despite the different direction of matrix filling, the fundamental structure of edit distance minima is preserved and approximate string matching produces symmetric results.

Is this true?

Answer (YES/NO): NO